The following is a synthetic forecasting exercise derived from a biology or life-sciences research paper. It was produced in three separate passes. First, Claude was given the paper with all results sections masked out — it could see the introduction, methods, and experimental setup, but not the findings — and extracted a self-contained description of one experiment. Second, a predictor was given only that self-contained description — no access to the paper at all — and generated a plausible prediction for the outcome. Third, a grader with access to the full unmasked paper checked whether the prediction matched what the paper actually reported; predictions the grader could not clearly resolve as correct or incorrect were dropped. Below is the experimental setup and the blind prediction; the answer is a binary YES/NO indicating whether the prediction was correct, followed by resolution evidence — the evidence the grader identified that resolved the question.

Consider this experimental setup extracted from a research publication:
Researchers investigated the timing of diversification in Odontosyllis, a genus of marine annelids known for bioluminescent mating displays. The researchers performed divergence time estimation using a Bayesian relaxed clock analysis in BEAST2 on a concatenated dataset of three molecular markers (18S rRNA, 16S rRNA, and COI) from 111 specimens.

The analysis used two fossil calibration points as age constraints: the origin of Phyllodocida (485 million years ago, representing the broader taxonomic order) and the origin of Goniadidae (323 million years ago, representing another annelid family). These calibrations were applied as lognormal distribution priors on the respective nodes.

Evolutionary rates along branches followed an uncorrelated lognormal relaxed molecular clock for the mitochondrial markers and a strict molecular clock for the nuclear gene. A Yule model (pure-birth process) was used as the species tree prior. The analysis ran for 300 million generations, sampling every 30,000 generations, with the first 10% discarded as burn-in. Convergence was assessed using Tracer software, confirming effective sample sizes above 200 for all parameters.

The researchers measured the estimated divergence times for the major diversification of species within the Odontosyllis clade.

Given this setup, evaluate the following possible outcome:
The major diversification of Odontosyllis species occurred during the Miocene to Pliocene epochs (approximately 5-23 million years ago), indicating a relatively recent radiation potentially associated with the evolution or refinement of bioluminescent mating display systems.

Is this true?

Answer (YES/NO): YES